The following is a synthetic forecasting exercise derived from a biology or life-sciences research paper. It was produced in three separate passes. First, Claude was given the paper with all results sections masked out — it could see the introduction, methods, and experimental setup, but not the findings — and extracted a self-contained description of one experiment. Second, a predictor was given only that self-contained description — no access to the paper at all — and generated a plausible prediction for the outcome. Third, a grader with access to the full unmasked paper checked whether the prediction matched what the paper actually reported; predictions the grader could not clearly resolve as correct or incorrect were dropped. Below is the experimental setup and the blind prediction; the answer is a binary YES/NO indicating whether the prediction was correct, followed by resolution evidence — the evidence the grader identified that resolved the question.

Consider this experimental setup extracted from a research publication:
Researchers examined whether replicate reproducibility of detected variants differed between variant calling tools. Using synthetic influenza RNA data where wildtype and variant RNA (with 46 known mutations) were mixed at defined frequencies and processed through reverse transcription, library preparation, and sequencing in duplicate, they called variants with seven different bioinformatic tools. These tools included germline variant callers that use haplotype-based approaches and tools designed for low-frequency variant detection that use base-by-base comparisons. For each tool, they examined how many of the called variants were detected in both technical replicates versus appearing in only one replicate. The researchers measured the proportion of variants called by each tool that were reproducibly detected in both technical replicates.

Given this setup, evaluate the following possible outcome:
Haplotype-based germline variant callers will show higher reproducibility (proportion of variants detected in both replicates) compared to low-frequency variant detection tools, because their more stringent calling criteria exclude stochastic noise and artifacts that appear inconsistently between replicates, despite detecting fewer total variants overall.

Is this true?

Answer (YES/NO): NO